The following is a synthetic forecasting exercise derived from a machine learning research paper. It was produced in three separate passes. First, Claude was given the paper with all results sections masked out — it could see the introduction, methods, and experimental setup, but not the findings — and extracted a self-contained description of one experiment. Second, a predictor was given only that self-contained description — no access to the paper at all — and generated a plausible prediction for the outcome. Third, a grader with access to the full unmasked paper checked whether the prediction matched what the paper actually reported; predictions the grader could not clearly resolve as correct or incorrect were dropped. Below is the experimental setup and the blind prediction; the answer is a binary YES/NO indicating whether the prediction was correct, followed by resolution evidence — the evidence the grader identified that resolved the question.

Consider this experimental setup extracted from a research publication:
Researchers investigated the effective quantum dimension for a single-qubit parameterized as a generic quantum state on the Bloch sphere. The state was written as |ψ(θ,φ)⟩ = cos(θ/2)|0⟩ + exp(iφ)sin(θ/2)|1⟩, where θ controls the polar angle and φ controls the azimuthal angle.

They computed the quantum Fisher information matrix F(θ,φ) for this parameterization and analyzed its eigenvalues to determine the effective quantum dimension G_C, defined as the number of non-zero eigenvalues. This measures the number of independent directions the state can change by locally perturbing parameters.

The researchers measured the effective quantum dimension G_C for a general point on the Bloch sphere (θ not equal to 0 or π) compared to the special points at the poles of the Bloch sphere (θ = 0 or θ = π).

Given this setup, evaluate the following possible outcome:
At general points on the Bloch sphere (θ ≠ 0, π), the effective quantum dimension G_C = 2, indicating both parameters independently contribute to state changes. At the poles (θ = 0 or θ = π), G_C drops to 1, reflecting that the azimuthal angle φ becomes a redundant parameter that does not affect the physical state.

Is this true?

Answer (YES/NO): YES